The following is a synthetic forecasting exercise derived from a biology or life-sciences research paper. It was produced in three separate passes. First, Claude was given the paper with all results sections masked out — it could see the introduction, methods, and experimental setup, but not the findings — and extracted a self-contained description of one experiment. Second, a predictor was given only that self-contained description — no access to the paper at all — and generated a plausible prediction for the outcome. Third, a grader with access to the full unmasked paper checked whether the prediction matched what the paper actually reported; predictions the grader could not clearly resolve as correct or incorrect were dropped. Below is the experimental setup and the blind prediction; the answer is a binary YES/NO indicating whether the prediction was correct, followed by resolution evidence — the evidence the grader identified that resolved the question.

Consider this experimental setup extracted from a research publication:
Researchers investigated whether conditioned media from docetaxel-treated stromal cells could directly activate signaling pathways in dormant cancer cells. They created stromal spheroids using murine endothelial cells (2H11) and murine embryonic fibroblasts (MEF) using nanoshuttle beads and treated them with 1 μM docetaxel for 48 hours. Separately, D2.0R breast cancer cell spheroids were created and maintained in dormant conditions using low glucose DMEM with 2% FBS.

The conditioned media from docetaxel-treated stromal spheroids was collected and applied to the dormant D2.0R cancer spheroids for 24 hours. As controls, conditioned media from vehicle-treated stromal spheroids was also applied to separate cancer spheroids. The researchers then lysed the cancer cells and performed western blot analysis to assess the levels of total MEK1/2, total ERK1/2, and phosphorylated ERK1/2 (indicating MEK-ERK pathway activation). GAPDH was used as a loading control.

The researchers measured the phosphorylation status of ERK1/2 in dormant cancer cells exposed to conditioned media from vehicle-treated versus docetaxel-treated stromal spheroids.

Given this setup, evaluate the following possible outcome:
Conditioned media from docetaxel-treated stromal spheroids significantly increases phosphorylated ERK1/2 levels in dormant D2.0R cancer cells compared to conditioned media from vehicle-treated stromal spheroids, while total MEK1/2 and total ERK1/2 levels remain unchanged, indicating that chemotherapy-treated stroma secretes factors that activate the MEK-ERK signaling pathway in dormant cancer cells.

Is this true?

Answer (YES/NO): YES